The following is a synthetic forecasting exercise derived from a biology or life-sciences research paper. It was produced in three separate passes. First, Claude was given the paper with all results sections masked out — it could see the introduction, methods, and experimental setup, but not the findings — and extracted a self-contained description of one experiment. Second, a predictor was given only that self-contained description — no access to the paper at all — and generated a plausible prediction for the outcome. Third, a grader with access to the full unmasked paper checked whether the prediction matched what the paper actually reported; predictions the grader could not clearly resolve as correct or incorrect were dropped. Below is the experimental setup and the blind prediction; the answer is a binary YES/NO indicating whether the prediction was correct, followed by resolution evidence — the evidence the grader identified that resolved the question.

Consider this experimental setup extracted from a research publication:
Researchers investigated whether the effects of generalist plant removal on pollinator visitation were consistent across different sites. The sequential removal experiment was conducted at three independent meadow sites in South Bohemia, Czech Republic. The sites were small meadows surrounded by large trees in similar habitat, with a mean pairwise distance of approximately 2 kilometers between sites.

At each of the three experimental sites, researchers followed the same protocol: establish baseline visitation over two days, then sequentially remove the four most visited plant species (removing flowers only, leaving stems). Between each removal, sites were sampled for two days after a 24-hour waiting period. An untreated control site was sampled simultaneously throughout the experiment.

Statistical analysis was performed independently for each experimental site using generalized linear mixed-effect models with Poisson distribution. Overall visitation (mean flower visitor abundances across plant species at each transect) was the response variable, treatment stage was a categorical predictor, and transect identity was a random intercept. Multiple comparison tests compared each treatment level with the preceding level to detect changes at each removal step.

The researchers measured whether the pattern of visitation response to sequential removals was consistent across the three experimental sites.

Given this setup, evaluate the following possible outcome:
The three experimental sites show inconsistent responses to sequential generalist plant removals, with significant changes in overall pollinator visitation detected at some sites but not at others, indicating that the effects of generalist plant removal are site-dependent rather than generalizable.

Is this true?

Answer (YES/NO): NO